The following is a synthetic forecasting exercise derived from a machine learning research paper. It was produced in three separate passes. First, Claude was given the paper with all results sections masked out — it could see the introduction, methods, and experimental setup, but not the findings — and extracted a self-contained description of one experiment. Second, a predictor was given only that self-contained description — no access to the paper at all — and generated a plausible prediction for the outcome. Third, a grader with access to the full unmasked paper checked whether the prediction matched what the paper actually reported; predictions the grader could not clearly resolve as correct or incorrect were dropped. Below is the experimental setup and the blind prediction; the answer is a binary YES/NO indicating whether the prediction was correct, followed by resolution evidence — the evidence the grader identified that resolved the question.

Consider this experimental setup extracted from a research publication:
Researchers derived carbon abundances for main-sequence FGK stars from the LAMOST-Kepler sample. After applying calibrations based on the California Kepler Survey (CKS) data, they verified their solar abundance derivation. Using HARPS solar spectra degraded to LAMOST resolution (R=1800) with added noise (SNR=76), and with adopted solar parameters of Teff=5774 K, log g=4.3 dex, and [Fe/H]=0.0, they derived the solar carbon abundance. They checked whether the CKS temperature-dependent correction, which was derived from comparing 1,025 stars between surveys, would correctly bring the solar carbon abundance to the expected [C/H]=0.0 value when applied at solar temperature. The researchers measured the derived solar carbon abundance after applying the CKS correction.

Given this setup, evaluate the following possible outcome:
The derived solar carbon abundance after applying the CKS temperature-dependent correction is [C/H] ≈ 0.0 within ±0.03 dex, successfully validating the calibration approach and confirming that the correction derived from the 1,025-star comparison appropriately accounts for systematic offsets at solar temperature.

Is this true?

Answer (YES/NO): NO